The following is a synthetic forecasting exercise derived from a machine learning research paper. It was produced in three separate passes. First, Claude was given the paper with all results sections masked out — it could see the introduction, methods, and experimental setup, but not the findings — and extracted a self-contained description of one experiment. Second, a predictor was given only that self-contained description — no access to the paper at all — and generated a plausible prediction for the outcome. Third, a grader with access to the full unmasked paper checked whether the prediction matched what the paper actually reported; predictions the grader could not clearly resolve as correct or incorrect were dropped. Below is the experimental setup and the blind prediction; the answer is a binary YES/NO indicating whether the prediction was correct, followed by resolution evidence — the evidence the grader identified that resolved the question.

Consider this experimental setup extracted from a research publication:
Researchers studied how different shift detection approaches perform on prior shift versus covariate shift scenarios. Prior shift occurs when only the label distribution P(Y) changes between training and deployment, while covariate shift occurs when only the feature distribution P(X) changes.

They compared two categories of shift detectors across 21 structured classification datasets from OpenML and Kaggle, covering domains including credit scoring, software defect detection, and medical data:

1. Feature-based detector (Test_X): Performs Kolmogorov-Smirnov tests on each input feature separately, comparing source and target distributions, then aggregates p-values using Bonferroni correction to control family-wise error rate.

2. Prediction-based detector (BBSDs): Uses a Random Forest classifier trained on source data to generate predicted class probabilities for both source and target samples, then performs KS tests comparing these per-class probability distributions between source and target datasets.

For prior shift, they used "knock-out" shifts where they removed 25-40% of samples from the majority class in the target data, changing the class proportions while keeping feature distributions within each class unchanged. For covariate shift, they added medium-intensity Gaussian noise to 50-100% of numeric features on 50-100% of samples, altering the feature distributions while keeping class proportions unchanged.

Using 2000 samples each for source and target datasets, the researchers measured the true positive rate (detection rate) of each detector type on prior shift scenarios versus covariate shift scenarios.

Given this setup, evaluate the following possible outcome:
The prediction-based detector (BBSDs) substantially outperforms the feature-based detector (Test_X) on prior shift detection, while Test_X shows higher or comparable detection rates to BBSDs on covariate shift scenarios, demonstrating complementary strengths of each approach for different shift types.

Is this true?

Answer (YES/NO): NO